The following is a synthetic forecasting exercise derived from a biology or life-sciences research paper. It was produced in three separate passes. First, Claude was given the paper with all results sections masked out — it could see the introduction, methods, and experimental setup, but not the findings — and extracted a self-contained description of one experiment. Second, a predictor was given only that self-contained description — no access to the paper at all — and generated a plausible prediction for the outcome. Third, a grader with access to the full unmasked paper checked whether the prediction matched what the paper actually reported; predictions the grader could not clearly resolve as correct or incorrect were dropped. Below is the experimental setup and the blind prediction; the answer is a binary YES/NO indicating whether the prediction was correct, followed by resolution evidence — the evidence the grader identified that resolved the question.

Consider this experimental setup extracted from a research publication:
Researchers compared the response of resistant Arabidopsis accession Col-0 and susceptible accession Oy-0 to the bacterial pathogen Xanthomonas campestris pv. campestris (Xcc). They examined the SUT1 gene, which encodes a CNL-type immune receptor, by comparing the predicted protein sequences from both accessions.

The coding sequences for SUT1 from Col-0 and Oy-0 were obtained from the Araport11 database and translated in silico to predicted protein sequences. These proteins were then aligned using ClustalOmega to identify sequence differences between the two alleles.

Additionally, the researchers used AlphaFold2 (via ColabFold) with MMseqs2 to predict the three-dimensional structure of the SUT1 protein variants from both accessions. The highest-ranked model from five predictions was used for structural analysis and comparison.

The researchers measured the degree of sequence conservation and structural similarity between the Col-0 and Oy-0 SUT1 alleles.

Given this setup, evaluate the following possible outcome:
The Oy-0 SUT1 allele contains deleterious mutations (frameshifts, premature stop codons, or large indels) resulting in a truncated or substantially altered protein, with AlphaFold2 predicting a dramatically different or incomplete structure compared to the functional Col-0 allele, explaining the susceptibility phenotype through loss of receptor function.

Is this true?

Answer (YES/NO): NO